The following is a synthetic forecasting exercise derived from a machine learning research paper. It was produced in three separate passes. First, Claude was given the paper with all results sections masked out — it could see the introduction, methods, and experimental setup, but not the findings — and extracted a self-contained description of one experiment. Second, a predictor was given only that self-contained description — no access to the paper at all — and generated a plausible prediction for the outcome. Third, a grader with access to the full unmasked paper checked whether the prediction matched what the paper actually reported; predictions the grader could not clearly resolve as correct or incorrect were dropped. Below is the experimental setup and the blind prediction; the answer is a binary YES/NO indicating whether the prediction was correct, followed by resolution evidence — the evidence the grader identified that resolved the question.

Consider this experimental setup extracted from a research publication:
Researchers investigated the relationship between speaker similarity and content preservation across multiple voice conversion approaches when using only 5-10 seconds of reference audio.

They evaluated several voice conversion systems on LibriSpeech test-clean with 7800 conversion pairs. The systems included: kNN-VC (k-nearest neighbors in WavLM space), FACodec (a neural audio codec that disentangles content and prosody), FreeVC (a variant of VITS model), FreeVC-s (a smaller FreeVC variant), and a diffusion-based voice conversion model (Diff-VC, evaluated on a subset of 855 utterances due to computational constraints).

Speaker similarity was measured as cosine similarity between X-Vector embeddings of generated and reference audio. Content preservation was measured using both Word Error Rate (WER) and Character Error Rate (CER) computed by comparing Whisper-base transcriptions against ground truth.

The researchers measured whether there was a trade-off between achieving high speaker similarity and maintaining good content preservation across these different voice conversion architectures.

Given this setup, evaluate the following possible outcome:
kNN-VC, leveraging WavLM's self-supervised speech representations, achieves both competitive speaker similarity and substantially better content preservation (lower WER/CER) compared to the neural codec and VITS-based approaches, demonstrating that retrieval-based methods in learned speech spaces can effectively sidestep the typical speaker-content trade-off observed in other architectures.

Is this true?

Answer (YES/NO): NO